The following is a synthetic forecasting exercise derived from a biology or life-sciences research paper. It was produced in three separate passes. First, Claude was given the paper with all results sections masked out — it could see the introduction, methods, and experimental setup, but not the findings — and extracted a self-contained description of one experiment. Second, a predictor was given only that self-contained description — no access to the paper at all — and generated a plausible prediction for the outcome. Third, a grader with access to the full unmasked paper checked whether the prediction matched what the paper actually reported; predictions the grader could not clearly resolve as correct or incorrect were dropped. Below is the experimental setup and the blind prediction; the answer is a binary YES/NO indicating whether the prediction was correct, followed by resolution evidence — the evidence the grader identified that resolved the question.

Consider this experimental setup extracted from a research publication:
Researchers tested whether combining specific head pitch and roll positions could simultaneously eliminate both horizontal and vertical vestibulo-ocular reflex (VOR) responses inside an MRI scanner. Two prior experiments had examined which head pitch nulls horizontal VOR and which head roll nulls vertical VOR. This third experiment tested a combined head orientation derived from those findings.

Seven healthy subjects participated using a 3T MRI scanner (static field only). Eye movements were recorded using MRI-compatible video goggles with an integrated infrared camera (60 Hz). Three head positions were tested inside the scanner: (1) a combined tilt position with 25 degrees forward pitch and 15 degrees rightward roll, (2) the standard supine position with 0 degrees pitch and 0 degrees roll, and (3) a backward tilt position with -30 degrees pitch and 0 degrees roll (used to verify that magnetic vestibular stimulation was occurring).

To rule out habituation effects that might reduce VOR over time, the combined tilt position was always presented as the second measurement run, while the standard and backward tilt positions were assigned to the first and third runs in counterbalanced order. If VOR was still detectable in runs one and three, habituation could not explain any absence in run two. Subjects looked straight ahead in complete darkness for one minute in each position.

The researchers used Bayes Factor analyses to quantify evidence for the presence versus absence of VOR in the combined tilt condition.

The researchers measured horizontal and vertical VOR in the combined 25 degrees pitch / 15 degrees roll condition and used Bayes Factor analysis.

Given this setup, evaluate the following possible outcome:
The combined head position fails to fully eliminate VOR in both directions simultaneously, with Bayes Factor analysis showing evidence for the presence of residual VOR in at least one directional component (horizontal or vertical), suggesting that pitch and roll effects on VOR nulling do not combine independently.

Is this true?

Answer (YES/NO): NO